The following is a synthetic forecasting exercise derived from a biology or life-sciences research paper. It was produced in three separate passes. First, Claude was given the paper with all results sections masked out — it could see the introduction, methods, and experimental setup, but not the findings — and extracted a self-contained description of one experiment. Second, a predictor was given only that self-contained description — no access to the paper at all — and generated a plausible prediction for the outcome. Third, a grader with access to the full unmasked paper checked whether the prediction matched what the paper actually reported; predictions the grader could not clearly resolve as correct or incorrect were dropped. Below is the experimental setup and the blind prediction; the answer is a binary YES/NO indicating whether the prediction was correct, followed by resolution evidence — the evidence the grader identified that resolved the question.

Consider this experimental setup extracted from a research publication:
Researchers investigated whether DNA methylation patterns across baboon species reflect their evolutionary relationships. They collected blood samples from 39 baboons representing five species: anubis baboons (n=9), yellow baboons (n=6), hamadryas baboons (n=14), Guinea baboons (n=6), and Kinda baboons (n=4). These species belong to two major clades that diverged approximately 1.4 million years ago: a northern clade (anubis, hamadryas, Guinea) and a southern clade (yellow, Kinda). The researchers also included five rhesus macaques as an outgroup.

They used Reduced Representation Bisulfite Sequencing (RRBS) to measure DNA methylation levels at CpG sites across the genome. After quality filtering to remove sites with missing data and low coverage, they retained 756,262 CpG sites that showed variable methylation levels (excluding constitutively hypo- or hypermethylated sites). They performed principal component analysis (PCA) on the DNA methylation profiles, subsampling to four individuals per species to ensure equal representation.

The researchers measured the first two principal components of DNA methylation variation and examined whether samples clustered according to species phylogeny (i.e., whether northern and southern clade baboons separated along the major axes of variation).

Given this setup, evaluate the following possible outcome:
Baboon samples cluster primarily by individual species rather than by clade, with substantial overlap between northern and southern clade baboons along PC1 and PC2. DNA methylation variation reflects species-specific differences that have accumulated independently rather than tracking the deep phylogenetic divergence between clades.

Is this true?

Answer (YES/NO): NO